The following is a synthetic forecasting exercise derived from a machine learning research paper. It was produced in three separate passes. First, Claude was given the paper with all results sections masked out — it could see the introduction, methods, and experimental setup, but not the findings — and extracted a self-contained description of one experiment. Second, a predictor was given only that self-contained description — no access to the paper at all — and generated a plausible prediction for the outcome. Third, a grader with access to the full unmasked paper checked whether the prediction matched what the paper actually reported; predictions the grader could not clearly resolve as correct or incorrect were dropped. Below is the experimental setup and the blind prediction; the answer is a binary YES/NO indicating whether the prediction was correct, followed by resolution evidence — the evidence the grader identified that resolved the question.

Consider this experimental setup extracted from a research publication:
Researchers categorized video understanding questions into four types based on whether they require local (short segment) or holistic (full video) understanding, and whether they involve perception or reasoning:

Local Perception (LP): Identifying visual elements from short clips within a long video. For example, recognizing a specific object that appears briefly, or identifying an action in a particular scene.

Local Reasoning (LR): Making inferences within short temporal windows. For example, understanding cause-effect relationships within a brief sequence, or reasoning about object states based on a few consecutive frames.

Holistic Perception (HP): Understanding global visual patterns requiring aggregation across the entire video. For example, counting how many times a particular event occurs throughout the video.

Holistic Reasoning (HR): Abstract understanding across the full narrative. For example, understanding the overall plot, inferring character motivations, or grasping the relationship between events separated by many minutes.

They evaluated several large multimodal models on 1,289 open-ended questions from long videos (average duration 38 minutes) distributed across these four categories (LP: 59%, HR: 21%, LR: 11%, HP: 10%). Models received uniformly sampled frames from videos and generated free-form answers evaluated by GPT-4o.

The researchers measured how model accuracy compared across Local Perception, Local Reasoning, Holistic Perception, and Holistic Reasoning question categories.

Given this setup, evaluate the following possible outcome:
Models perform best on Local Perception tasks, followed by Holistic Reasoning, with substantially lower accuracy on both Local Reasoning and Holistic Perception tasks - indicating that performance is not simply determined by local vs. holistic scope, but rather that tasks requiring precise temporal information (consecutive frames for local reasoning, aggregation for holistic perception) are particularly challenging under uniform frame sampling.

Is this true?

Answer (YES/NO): NO